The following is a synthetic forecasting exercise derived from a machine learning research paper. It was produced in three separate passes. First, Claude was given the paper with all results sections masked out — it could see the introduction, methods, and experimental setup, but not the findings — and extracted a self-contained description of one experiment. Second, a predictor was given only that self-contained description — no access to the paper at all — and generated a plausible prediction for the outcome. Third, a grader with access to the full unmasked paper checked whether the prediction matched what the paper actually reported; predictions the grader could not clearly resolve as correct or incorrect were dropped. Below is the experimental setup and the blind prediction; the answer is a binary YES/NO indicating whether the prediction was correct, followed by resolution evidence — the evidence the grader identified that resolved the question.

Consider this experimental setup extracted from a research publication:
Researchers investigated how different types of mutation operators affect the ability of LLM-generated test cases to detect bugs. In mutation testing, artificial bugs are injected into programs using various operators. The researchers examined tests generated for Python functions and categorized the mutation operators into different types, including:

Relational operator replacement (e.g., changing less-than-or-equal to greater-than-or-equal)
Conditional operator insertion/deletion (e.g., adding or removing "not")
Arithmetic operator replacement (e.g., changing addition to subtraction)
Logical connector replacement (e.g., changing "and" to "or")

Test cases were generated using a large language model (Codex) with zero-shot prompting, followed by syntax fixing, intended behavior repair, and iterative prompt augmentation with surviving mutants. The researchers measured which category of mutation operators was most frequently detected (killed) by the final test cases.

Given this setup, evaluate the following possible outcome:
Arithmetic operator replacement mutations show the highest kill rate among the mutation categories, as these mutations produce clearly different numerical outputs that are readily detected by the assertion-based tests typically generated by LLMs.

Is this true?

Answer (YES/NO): NO